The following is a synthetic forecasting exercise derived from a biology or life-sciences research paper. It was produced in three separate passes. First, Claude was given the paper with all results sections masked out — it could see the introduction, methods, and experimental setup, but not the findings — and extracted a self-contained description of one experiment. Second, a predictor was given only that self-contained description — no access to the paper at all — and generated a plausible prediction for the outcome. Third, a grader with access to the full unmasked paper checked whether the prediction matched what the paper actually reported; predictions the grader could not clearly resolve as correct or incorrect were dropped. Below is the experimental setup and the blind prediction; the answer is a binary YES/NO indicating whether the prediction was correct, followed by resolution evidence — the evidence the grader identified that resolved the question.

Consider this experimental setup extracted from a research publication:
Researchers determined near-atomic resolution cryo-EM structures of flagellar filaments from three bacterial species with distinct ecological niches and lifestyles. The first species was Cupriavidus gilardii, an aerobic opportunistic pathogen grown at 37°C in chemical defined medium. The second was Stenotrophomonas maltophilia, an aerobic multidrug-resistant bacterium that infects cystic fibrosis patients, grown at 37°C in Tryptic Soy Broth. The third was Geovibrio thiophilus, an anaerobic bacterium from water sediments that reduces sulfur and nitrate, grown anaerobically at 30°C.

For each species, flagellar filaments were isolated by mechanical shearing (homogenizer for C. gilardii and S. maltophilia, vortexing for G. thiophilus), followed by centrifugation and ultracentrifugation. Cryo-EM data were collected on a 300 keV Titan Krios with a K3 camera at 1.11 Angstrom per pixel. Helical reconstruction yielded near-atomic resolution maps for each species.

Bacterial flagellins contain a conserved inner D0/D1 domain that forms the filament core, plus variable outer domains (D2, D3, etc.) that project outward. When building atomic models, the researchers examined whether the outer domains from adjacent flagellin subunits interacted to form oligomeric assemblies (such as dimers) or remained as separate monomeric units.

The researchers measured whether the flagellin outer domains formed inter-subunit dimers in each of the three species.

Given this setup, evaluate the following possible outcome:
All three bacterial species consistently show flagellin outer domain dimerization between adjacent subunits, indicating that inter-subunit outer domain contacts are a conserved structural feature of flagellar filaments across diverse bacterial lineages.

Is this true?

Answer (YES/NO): NO